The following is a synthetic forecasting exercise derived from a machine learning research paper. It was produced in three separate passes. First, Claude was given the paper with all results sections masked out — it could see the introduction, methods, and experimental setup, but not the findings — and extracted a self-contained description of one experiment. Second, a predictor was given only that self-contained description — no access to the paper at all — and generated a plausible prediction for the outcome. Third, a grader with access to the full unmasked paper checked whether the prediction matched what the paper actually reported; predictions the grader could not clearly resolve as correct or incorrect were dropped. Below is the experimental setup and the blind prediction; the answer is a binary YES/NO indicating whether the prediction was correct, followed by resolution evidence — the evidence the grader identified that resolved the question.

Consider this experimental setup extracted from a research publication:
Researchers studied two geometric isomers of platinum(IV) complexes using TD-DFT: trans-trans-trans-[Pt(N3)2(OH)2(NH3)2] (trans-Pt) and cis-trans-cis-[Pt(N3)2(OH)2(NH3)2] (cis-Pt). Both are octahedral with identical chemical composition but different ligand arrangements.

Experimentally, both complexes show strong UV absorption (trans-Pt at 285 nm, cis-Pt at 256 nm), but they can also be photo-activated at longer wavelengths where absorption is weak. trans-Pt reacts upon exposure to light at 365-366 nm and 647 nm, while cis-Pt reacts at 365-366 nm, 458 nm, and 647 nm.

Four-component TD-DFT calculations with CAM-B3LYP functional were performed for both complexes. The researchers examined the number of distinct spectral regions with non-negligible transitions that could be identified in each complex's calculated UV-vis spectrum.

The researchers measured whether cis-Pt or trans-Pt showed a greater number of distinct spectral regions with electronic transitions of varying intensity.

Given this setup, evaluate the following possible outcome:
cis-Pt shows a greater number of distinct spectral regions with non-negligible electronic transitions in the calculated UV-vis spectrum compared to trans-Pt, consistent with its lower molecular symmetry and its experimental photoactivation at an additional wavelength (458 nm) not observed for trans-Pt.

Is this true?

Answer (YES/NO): YES